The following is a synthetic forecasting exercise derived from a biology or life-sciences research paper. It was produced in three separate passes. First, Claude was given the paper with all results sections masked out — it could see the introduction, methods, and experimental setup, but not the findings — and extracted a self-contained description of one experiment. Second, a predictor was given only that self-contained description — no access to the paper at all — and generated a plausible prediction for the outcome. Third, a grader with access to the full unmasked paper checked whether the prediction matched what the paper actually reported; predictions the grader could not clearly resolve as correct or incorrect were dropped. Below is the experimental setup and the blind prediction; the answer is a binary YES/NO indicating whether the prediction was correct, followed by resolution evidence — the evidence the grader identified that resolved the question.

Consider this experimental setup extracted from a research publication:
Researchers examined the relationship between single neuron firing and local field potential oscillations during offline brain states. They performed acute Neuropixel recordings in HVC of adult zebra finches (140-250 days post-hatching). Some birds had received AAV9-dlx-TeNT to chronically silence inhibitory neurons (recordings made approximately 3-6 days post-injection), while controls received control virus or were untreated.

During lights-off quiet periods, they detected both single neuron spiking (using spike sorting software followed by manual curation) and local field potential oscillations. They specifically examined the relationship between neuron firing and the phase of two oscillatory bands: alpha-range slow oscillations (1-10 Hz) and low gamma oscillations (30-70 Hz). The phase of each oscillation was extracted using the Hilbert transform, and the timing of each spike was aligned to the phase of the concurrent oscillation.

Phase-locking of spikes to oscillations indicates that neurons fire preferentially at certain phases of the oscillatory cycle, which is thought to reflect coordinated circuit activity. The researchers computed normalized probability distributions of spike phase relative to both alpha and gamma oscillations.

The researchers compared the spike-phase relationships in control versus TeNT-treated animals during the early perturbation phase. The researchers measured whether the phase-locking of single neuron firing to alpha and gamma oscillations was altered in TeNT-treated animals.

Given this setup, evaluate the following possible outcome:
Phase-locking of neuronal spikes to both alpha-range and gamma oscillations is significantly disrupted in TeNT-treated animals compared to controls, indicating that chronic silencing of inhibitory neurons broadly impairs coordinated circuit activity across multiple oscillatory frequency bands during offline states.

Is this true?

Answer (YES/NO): NO